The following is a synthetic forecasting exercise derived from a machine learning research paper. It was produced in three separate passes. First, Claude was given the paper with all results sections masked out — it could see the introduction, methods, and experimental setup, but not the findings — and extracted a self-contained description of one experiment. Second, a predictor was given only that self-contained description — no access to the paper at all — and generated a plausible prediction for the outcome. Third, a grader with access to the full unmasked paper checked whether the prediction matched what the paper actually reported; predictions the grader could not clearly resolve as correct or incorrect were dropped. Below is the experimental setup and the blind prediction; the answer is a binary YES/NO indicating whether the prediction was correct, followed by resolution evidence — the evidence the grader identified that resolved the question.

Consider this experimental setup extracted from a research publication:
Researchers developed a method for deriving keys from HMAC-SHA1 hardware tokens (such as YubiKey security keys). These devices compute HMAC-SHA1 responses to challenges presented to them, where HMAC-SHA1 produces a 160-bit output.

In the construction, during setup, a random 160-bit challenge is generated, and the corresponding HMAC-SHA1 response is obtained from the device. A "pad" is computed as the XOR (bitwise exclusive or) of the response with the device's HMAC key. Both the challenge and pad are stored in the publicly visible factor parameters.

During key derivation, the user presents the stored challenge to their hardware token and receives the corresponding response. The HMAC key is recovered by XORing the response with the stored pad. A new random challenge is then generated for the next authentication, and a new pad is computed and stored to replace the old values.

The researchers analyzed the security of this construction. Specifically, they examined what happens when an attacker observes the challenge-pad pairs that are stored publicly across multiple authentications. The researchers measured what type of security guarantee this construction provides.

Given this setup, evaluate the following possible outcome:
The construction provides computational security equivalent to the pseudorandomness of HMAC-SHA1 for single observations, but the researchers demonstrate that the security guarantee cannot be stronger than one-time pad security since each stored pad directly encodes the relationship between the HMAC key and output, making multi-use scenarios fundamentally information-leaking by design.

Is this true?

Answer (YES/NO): NO